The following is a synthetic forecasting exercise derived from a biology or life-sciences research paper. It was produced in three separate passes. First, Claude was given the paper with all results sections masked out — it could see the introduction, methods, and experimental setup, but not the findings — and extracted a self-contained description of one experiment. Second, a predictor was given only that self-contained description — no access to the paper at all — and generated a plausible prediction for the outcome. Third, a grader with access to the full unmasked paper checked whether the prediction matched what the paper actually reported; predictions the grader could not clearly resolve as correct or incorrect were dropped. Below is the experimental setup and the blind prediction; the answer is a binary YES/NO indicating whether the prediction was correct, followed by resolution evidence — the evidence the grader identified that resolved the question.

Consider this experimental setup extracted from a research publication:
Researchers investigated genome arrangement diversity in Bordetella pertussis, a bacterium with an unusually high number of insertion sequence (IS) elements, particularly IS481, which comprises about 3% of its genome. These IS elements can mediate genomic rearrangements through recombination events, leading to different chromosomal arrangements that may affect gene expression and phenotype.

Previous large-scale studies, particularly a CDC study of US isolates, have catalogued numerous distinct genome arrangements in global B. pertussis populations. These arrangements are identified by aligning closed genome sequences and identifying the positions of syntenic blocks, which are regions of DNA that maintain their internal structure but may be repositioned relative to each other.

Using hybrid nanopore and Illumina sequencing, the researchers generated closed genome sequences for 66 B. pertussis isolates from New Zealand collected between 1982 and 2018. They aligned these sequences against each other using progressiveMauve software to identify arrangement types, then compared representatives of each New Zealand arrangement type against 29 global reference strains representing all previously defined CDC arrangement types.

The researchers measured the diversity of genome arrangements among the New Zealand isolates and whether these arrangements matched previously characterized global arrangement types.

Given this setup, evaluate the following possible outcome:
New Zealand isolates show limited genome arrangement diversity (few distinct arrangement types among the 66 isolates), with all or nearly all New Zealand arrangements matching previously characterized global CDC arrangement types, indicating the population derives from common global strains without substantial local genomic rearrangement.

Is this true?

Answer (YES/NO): NO